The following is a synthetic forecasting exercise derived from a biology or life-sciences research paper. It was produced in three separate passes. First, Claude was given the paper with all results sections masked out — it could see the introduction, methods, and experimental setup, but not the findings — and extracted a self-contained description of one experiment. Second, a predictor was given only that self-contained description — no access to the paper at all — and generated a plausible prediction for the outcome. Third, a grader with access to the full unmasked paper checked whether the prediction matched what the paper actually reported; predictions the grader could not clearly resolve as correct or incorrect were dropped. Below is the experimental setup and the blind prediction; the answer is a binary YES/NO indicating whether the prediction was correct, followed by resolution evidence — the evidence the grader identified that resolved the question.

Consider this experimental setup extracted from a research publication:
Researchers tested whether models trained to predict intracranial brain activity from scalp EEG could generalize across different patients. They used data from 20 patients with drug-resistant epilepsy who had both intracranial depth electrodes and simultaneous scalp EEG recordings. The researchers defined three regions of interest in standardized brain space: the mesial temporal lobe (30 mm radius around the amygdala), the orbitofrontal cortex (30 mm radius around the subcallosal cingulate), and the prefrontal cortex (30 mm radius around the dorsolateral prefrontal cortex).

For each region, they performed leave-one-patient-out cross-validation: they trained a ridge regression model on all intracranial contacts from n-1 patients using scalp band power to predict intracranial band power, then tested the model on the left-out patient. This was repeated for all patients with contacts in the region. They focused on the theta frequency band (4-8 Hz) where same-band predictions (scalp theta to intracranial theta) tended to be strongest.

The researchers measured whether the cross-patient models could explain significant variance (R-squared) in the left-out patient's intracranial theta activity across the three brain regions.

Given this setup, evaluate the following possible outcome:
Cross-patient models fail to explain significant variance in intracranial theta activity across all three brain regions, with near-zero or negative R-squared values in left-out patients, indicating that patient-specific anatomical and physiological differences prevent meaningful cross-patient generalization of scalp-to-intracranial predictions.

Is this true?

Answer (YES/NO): NO